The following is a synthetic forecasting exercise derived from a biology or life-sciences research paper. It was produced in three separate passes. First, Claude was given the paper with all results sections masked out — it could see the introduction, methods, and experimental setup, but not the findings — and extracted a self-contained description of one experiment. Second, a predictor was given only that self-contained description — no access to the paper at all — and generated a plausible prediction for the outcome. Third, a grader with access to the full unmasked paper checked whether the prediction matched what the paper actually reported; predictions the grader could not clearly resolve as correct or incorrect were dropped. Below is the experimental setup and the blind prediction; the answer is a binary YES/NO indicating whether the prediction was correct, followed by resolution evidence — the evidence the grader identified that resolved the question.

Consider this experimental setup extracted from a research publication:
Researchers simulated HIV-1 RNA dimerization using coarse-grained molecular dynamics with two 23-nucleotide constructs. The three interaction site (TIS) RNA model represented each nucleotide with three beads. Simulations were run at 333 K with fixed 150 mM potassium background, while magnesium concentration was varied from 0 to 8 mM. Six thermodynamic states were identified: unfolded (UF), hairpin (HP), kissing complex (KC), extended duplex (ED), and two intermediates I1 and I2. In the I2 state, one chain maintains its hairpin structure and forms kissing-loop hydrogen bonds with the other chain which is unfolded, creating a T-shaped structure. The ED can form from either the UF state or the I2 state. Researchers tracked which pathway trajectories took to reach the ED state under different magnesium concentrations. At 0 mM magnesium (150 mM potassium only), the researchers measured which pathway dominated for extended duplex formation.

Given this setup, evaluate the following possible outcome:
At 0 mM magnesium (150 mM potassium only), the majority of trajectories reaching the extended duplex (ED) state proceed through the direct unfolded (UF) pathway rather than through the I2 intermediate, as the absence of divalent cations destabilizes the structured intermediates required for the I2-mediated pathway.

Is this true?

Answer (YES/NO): YES